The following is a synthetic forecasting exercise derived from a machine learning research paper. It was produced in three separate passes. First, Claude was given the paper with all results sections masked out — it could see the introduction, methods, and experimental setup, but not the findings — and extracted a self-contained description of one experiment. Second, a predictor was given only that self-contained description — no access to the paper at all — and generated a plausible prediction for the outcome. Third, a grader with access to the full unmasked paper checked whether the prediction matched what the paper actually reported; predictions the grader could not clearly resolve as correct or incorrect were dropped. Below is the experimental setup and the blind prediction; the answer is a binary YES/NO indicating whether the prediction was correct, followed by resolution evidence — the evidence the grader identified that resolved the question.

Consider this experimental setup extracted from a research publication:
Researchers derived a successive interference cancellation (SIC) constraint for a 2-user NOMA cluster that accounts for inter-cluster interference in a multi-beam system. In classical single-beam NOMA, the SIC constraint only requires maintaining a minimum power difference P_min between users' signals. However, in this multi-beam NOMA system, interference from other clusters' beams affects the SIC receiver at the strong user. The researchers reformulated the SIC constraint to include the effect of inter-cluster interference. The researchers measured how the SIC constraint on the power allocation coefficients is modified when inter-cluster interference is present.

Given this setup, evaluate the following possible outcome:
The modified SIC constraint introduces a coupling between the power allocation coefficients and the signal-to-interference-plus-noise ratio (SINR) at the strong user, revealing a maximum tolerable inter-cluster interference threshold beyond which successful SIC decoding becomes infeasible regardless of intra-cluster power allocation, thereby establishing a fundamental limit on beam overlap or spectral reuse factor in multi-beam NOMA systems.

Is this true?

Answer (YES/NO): NO